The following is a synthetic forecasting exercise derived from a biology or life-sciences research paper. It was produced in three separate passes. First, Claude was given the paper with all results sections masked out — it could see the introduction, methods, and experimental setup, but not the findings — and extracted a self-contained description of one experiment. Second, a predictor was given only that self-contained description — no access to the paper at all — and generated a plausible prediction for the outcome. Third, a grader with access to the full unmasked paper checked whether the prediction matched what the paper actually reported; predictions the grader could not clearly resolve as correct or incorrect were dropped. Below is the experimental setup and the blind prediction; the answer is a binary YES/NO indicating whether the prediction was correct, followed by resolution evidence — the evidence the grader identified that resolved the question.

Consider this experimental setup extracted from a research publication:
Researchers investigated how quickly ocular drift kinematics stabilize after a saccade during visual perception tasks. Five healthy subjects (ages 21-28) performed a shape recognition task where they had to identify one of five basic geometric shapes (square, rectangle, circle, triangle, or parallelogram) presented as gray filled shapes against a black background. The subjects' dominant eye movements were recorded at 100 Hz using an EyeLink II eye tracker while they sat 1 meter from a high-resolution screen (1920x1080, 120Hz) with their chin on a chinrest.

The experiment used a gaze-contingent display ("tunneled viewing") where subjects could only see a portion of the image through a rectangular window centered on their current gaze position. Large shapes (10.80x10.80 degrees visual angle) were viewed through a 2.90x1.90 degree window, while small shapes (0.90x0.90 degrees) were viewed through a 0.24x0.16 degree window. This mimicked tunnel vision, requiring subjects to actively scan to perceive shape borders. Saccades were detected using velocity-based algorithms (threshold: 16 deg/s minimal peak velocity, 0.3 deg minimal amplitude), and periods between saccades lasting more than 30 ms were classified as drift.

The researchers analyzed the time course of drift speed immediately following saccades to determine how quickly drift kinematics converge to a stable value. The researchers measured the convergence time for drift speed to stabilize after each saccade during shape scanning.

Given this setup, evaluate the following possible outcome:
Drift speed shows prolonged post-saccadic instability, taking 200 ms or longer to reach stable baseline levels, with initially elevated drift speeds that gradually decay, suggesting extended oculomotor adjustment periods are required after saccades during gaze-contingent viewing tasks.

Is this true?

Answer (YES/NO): NO